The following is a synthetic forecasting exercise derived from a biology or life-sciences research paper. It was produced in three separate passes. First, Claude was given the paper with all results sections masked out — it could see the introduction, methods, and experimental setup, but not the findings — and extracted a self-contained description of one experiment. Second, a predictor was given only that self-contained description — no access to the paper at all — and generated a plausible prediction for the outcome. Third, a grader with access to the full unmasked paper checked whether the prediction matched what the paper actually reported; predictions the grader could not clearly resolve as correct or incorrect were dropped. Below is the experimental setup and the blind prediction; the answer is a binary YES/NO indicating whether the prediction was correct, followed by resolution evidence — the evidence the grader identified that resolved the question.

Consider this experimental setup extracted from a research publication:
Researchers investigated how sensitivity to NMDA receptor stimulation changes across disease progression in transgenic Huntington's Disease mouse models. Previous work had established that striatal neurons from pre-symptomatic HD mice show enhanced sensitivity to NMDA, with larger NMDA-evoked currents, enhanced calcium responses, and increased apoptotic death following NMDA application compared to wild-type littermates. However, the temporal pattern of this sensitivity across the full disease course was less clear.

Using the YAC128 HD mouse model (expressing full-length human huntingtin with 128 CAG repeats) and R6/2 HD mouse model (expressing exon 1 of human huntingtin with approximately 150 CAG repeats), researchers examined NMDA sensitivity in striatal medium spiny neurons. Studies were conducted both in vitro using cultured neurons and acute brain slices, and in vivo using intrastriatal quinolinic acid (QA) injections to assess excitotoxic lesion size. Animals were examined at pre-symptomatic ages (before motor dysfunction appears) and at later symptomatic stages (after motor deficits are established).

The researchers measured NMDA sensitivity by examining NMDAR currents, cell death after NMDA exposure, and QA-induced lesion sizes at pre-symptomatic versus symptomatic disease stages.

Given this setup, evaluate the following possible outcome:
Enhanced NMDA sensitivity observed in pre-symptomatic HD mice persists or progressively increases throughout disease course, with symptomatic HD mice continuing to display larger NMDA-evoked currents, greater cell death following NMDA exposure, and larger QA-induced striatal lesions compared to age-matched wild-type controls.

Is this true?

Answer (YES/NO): NO